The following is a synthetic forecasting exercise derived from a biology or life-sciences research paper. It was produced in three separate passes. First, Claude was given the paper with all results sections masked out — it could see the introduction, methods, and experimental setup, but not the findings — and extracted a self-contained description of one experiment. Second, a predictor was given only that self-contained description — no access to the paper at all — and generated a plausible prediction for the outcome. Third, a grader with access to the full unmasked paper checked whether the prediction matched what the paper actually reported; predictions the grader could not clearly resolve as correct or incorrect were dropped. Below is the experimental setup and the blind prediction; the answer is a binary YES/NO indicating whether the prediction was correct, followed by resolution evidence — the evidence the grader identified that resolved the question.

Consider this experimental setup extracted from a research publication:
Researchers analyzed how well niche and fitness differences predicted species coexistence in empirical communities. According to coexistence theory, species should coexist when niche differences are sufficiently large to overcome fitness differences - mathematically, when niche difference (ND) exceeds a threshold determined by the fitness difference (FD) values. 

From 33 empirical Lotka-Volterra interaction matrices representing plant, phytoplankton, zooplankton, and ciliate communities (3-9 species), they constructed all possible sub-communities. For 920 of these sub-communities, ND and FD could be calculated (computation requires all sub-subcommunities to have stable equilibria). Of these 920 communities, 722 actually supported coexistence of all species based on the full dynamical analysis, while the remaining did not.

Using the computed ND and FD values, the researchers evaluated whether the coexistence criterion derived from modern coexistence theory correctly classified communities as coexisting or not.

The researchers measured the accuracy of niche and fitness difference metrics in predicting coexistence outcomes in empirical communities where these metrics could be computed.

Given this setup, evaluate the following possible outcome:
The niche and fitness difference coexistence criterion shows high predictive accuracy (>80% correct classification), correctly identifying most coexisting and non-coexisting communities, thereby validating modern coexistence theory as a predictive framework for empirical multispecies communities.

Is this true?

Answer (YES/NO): YES